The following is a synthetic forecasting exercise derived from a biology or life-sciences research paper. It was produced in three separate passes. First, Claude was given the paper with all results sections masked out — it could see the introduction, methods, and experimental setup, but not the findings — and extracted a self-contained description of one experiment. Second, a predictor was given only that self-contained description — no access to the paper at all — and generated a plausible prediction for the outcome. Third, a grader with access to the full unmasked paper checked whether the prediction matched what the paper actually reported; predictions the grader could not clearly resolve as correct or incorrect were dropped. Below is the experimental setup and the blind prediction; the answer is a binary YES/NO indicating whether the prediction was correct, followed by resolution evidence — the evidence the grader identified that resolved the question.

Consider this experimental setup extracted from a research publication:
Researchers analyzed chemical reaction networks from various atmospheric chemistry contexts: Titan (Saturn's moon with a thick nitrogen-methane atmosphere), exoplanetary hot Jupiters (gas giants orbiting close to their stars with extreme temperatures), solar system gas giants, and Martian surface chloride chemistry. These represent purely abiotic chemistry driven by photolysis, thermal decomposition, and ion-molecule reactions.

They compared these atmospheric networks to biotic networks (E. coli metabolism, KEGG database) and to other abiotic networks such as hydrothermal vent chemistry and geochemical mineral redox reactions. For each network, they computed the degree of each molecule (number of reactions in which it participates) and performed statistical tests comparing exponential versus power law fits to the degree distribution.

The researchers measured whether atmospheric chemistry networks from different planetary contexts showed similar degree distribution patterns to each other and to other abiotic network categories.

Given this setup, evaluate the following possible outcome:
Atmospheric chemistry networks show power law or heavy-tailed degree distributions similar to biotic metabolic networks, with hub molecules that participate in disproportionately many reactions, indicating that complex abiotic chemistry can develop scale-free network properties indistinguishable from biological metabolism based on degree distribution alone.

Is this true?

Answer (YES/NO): NO